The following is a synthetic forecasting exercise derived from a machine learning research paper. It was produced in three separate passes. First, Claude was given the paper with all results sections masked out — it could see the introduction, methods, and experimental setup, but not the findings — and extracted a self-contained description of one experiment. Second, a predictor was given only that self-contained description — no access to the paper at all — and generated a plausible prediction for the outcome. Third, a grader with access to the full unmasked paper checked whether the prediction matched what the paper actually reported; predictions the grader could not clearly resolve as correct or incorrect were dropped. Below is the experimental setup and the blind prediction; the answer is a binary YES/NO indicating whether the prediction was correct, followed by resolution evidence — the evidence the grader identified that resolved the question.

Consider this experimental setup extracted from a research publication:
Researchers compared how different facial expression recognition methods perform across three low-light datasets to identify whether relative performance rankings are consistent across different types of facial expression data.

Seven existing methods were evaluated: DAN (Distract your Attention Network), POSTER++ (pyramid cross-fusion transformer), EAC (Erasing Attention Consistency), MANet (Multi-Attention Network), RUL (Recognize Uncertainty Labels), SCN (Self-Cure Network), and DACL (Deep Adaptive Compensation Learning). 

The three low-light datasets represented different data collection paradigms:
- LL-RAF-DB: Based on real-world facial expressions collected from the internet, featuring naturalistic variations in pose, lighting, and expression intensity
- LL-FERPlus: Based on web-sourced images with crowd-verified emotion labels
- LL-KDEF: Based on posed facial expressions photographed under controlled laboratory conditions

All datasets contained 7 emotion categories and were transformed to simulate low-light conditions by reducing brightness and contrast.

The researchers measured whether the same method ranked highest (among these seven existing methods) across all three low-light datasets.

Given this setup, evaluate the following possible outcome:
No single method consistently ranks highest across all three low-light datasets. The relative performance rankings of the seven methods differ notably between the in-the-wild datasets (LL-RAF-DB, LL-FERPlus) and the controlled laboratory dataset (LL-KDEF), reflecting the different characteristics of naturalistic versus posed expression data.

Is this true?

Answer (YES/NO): NO